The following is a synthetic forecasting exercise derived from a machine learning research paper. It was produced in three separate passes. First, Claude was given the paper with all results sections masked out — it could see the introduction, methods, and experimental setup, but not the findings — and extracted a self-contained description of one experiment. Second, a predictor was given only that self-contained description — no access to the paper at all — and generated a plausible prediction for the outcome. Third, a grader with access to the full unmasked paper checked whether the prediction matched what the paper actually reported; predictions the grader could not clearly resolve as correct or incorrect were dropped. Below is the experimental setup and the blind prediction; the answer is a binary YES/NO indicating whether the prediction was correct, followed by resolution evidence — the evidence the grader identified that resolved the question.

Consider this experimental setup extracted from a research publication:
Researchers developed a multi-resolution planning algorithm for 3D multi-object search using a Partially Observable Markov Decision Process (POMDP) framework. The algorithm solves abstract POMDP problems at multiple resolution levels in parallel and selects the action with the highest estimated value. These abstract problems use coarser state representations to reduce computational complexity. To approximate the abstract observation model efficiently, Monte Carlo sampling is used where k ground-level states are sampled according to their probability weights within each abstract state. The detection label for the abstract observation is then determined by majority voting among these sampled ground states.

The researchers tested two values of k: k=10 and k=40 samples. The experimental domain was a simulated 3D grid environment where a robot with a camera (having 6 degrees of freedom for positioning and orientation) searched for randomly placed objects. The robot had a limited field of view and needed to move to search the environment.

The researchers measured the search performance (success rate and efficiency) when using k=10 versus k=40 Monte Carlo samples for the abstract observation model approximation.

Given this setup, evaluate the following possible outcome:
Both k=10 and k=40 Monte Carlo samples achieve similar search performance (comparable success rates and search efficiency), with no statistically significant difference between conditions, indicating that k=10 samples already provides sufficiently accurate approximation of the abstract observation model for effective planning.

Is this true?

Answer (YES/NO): YES